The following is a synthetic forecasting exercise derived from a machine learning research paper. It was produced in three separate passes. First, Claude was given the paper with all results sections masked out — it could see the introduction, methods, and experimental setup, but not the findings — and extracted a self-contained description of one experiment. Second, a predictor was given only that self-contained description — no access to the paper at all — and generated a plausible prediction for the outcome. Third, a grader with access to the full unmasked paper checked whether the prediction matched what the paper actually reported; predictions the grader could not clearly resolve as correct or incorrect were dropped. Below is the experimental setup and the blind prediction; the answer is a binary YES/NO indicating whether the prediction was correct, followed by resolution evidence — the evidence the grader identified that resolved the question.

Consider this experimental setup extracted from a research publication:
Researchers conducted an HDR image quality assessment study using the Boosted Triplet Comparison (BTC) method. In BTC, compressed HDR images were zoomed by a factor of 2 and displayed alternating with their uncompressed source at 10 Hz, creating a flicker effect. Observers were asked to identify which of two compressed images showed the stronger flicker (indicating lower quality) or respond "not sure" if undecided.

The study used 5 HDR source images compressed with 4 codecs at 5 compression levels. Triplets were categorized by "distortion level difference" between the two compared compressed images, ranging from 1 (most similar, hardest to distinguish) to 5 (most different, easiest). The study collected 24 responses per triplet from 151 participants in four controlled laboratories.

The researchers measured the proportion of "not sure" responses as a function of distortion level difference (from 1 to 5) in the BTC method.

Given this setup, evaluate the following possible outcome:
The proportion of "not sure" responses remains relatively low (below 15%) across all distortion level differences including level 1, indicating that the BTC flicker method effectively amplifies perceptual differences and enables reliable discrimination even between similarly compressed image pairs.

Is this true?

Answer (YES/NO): NO